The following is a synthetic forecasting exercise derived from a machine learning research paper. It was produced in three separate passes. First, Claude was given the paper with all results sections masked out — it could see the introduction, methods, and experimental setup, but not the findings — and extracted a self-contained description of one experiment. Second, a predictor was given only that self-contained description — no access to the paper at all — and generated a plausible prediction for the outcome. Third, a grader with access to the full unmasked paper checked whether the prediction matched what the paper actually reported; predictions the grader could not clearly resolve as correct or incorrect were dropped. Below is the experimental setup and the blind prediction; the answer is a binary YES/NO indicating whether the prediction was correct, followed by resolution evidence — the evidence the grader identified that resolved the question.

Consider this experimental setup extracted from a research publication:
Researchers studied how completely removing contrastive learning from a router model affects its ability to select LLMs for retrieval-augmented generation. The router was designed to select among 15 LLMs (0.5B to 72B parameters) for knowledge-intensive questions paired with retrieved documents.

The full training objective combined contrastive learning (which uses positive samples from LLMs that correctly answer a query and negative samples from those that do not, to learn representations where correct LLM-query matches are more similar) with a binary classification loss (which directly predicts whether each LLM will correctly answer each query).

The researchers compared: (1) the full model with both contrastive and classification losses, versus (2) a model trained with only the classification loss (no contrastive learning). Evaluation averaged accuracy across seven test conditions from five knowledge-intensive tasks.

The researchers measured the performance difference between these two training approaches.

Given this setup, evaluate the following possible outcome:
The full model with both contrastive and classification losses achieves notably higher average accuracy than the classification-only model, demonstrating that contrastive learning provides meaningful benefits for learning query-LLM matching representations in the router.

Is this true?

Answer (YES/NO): YES